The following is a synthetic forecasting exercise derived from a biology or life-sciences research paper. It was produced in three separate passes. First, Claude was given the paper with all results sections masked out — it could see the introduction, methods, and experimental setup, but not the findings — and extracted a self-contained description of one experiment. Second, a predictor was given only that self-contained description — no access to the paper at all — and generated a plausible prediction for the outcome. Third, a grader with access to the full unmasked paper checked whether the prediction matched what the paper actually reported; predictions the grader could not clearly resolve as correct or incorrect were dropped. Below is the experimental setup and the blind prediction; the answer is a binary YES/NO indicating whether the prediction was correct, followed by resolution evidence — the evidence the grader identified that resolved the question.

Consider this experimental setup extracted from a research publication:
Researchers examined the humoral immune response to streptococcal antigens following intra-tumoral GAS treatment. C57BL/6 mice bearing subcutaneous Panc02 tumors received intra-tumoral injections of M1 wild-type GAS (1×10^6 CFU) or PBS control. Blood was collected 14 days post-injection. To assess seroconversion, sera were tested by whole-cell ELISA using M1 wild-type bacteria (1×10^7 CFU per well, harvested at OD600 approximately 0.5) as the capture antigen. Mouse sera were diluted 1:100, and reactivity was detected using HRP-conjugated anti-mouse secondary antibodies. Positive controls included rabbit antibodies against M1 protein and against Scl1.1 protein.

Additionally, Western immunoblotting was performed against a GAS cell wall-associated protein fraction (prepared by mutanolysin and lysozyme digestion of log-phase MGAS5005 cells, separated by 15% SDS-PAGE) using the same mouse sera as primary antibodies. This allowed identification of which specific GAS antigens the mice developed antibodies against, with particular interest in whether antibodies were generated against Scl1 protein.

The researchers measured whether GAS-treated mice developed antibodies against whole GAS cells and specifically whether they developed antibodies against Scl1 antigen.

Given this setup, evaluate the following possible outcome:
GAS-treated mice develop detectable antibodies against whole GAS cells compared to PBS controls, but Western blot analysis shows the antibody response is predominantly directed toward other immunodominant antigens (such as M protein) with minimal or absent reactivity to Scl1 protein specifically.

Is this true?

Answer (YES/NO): YES